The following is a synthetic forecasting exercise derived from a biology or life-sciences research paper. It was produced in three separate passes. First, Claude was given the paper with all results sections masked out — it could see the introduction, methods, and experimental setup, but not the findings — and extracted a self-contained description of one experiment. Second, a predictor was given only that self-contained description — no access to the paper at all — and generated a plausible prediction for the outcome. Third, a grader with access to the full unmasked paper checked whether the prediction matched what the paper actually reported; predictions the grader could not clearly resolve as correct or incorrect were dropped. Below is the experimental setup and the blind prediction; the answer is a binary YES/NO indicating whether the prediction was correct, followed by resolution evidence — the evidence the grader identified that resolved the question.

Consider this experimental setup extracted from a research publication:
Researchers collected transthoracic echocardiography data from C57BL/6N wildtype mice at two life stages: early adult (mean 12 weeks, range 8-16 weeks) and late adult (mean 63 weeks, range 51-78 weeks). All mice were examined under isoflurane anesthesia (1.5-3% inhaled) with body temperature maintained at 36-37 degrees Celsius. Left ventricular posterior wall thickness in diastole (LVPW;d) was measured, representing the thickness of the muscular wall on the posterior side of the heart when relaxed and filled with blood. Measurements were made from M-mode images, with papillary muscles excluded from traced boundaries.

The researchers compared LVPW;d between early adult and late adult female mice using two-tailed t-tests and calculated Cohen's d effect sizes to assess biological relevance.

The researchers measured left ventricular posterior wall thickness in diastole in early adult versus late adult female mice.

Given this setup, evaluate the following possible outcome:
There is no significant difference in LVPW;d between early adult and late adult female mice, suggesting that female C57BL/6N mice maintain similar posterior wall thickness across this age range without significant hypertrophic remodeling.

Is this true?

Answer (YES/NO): NO